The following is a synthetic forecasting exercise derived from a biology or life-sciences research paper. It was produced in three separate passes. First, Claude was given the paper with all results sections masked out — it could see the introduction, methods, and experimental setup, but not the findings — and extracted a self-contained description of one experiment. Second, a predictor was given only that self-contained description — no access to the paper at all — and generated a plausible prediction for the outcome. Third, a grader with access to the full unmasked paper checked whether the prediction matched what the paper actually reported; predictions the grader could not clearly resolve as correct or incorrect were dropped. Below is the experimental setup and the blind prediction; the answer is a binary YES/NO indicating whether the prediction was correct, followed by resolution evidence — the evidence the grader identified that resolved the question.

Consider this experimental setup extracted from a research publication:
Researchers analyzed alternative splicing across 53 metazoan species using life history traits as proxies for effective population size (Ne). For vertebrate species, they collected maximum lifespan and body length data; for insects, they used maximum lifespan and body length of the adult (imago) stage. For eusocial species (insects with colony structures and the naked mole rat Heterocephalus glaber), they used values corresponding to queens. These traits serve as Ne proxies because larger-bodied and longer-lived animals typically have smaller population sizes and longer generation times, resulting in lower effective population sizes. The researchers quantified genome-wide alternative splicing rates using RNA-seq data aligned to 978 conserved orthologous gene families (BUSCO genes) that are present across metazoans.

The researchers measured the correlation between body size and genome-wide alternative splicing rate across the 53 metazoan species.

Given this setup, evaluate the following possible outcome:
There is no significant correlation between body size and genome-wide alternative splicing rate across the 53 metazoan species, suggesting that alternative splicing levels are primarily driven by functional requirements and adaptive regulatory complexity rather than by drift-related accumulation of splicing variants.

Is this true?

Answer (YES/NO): NO